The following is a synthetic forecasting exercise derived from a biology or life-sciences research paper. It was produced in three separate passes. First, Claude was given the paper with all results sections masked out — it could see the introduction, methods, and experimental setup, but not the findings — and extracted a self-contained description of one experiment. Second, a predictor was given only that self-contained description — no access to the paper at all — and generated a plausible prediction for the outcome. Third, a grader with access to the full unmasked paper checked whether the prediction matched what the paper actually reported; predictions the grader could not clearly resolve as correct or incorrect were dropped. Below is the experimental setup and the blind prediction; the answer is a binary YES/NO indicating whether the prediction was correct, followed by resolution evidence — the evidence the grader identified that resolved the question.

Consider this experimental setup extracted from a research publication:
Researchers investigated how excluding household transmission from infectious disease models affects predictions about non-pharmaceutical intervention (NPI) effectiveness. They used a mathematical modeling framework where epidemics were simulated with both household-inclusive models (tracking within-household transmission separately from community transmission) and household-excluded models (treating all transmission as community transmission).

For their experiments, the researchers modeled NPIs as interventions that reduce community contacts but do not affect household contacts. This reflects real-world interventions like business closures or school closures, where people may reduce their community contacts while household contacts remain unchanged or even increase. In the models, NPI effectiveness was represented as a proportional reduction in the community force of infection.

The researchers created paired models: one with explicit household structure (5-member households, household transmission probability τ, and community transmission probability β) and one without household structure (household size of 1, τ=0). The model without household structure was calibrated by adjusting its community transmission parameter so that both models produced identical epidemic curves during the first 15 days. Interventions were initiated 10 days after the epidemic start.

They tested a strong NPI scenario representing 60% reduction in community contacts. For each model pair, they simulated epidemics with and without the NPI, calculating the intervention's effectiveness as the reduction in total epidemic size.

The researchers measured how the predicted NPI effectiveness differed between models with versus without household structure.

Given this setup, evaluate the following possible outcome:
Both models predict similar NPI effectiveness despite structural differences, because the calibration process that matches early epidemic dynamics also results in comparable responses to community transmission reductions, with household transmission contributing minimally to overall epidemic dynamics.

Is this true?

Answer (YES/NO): NO